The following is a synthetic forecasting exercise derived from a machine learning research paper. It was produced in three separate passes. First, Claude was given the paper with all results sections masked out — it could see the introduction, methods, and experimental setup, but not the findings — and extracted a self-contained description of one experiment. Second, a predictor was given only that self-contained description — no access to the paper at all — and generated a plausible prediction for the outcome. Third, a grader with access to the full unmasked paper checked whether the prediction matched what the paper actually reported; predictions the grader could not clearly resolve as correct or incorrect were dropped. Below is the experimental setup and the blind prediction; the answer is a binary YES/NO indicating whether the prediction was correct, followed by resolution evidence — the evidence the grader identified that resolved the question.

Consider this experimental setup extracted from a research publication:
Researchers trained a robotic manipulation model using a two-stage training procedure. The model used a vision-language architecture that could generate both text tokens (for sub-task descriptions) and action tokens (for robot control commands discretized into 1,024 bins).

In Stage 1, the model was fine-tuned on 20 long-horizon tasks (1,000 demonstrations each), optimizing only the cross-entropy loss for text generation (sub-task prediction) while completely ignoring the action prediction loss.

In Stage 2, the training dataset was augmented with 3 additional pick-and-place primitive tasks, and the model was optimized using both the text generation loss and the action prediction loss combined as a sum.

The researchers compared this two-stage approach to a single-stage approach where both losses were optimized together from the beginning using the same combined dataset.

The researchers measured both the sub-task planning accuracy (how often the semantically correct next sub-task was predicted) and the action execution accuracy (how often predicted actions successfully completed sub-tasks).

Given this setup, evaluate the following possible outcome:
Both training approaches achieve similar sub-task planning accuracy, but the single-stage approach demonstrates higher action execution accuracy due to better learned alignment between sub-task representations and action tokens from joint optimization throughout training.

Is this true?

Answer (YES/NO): NO